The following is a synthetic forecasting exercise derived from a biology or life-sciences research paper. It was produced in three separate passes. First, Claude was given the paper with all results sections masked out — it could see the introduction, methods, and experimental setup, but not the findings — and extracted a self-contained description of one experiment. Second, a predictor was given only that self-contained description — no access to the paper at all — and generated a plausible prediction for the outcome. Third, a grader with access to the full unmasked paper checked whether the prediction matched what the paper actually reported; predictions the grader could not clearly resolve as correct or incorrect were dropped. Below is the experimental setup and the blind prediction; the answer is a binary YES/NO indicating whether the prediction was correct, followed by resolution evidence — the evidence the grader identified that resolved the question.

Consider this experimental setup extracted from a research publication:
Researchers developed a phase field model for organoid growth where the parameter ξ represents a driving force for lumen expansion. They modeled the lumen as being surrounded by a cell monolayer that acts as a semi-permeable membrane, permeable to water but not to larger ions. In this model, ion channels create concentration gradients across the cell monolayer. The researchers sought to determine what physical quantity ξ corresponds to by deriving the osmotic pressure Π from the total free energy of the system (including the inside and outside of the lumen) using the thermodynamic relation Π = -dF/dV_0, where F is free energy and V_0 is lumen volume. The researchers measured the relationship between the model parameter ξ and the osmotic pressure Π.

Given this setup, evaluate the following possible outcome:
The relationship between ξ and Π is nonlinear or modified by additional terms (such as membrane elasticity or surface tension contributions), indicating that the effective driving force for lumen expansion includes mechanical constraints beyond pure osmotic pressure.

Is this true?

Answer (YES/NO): NO